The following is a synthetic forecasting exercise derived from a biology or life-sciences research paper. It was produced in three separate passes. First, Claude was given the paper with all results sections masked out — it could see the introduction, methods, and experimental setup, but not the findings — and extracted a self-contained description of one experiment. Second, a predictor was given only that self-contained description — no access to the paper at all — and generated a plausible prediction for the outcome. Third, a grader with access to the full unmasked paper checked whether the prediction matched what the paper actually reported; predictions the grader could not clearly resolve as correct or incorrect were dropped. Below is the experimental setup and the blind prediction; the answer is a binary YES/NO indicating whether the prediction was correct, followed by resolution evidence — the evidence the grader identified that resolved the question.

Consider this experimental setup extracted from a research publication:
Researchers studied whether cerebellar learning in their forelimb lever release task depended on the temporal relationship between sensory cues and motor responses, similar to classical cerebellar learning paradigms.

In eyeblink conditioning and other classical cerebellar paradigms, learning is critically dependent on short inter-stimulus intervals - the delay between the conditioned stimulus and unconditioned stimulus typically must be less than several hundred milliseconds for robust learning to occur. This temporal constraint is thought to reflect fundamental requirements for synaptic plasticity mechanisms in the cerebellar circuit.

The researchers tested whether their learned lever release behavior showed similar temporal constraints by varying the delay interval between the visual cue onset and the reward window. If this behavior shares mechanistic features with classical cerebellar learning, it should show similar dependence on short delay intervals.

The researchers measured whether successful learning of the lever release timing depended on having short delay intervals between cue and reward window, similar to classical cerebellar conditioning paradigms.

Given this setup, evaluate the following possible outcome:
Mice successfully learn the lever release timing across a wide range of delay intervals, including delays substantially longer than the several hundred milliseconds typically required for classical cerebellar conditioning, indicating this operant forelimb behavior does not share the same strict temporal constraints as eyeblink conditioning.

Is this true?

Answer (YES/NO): NO